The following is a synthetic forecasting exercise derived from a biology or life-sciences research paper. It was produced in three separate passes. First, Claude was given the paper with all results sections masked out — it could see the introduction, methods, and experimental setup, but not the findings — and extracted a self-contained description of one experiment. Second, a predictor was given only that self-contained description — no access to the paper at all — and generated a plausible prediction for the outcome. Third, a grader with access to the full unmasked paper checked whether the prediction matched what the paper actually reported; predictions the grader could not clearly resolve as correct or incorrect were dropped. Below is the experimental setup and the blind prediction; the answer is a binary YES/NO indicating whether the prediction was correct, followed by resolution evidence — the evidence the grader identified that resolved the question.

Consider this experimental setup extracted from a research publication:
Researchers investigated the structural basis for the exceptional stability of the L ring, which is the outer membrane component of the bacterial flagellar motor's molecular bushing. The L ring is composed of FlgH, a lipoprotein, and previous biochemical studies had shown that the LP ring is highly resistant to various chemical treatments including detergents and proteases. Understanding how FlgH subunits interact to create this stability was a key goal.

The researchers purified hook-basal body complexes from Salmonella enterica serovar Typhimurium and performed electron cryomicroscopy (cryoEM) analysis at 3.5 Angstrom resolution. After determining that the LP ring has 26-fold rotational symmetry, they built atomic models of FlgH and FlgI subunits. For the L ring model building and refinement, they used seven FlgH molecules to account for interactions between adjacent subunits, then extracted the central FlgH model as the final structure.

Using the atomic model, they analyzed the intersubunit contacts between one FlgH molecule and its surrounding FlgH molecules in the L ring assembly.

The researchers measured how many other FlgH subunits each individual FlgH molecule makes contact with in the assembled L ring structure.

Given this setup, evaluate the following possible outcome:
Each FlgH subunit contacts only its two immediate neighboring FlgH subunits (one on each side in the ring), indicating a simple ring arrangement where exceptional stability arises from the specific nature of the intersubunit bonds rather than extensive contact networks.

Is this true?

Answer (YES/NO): NO